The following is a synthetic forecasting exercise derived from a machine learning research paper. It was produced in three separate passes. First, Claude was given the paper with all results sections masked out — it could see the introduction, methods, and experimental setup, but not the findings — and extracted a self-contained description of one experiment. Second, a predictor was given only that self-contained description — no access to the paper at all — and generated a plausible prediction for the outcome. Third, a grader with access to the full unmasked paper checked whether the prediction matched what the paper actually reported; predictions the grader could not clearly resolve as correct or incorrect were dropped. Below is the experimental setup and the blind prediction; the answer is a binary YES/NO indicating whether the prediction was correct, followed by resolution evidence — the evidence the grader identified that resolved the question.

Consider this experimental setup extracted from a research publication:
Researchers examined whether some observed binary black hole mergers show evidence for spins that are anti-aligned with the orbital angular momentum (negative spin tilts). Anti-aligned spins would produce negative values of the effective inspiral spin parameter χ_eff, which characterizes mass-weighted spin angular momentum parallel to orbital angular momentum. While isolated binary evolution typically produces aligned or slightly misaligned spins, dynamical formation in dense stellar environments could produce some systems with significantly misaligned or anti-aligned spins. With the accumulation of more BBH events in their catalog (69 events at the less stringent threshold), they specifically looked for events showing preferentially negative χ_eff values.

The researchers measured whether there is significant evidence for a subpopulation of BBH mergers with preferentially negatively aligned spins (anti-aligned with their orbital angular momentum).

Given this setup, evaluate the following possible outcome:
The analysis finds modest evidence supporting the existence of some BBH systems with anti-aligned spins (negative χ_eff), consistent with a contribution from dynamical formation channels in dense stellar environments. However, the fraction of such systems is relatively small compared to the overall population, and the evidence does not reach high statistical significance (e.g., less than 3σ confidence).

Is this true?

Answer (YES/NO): YES